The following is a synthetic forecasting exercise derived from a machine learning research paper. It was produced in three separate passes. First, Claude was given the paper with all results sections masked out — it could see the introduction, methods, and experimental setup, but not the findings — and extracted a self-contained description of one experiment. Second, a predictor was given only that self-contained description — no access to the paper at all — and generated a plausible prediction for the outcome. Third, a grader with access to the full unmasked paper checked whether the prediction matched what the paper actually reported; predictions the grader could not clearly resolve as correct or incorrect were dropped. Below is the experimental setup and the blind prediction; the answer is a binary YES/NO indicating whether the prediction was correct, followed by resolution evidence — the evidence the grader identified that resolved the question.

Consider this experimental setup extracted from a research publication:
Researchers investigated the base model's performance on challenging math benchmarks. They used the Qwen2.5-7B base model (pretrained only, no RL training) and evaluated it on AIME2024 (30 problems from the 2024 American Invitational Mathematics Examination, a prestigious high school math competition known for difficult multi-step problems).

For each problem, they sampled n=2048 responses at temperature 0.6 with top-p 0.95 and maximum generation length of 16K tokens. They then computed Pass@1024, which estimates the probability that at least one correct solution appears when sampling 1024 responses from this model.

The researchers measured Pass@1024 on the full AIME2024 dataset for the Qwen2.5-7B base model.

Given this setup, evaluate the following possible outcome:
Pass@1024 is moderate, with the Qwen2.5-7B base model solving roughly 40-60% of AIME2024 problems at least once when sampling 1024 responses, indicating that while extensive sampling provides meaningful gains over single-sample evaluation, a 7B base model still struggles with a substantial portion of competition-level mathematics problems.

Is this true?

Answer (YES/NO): NO